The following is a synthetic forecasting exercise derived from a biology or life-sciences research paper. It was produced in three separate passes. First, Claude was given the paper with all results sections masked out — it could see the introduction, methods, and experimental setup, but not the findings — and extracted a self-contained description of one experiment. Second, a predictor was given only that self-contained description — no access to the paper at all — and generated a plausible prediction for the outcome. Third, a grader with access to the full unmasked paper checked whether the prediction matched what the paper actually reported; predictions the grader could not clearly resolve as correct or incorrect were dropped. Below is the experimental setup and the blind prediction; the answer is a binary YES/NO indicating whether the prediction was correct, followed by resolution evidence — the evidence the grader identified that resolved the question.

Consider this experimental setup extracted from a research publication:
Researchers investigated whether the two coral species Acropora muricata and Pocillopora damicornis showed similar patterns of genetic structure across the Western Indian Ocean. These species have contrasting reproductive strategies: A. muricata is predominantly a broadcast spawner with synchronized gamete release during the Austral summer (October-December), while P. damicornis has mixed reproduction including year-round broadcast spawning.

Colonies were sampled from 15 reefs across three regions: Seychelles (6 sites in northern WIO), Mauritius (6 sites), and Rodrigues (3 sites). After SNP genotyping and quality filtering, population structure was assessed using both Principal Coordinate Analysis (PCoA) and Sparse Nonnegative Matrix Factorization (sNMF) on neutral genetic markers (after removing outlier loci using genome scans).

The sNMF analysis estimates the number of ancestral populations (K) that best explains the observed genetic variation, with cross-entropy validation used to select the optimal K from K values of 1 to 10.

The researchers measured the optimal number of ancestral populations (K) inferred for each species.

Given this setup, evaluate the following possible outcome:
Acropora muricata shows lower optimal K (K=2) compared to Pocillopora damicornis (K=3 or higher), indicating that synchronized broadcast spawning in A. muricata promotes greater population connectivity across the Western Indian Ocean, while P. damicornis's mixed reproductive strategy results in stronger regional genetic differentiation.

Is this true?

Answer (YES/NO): NO